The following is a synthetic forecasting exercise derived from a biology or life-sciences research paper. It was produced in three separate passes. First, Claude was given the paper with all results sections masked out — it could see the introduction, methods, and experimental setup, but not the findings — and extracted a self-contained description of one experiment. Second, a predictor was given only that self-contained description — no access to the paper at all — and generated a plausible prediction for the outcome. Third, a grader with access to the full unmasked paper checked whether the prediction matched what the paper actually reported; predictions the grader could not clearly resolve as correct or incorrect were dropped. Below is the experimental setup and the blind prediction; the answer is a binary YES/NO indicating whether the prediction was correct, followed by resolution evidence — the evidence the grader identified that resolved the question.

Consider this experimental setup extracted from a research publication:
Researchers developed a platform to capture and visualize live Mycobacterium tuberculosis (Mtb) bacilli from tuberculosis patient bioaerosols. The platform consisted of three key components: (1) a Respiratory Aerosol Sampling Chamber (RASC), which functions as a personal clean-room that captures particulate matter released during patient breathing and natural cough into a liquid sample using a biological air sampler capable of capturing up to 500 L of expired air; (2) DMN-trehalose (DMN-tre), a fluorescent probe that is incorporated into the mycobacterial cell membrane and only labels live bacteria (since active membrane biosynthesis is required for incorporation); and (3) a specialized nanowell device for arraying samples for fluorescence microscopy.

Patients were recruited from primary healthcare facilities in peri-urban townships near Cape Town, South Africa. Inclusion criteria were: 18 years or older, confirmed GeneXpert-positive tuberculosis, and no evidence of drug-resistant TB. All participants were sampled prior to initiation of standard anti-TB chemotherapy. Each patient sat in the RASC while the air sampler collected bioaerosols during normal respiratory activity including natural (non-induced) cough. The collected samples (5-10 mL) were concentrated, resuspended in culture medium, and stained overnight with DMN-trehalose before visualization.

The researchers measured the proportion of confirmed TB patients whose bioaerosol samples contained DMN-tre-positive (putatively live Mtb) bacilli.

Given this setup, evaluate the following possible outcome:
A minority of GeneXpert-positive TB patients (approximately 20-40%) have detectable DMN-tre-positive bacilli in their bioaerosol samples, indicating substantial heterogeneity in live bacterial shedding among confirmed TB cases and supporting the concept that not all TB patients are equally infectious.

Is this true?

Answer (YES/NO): NO